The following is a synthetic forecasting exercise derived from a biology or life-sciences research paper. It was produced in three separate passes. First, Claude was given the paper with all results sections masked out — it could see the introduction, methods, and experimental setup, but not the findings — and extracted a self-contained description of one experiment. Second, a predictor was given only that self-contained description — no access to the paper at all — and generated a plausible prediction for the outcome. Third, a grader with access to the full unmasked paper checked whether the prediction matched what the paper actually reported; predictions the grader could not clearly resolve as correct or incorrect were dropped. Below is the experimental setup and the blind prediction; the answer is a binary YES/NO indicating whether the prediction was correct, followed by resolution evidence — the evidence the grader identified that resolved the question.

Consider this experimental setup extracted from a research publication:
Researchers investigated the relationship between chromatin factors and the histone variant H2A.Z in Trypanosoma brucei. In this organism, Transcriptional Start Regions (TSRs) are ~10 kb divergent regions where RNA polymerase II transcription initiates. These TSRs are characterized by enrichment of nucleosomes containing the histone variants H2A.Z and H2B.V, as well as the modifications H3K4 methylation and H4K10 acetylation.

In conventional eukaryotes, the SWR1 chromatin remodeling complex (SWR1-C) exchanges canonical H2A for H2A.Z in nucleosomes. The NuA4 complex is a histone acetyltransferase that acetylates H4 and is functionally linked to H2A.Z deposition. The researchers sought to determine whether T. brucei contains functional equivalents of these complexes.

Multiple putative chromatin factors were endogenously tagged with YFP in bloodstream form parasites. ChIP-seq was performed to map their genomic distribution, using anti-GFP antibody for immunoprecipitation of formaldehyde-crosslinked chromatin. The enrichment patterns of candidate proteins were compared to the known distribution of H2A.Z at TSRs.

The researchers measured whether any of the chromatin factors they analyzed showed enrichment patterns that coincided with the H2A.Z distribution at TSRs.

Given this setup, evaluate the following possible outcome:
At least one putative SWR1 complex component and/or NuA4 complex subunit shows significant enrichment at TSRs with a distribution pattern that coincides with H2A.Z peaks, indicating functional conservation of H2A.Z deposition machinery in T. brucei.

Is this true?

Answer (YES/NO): YES